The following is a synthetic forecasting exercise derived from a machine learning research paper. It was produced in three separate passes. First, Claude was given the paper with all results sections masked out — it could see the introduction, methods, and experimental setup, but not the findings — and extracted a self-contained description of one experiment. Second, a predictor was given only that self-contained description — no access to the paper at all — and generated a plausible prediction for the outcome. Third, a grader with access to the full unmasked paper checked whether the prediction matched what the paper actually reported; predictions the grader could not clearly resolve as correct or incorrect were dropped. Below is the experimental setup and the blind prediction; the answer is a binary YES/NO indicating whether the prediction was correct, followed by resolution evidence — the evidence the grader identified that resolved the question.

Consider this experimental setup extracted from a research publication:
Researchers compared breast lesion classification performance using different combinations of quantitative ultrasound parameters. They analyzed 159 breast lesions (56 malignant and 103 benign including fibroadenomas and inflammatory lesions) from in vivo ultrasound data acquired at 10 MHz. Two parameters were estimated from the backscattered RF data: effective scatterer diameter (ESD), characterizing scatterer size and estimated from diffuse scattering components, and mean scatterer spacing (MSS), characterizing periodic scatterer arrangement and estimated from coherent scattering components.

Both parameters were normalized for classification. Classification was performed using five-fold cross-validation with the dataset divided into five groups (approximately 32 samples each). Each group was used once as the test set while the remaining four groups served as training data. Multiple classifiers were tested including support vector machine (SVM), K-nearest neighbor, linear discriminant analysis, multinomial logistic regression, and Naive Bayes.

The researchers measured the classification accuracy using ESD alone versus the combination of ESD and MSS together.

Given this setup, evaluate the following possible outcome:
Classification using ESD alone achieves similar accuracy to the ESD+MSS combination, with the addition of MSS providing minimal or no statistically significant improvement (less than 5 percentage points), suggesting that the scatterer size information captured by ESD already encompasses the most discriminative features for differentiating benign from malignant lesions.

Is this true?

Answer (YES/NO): YES